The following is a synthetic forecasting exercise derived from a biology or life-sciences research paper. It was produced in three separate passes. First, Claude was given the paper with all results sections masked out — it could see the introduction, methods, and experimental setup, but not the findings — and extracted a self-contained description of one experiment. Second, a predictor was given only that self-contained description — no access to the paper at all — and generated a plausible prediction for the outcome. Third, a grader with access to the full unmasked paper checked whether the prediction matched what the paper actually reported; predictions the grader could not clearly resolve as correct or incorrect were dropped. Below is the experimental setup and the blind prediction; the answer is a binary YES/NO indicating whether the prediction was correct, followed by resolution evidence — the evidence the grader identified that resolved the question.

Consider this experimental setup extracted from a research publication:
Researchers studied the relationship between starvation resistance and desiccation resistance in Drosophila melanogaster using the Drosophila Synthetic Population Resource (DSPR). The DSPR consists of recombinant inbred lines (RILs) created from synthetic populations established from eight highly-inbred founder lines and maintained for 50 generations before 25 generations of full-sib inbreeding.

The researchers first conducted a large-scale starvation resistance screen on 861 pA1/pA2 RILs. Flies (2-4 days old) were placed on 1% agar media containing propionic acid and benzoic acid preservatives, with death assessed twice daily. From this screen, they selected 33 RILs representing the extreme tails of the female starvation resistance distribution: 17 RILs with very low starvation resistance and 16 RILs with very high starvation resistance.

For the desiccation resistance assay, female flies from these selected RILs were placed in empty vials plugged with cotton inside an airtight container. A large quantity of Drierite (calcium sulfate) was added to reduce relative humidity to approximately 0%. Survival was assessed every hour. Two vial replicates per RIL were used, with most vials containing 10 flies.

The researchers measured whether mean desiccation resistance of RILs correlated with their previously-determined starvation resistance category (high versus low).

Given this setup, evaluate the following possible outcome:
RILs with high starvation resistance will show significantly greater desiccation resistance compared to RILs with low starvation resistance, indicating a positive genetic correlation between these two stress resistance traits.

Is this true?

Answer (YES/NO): YES